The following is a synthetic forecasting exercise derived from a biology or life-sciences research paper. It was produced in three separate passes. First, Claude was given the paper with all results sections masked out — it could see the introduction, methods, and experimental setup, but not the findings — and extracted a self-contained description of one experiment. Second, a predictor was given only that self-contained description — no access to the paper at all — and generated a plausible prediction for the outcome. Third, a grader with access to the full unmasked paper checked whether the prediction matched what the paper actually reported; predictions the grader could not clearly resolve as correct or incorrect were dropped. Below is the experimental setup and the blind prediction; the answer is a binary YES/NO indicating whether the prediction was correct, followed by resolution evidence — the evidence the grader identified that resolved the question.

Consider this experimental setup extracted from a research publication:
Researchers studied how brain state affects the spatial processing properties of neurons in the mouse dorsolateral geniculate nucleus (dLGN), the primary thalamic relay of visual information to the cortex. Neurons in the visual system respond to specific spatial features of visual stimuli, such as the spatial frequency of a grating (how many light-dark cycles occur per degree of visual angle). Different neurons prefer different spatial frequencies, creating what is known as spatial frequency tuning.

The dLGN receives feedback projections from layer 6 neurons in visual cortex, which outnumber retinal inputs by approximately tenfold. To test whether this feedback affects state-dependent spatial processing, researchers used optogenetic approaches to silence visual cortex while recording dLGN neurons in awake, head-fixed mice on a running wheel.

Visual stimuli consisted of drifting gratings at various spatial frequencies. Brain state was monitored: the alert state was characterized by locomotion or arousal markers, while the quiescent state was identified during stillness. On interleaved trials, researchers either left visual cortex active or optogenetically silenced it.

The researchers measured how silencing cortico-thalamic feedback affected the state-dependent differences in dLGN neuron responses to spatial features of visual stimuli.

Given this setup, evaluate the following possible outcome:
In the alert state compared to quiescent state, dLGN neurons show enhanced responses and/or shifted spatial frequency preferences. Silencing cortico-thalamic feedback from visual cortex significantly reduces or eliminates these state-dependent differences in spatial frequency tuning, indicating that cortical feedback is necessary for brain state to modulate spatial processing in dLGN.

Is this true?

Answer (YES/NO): YES